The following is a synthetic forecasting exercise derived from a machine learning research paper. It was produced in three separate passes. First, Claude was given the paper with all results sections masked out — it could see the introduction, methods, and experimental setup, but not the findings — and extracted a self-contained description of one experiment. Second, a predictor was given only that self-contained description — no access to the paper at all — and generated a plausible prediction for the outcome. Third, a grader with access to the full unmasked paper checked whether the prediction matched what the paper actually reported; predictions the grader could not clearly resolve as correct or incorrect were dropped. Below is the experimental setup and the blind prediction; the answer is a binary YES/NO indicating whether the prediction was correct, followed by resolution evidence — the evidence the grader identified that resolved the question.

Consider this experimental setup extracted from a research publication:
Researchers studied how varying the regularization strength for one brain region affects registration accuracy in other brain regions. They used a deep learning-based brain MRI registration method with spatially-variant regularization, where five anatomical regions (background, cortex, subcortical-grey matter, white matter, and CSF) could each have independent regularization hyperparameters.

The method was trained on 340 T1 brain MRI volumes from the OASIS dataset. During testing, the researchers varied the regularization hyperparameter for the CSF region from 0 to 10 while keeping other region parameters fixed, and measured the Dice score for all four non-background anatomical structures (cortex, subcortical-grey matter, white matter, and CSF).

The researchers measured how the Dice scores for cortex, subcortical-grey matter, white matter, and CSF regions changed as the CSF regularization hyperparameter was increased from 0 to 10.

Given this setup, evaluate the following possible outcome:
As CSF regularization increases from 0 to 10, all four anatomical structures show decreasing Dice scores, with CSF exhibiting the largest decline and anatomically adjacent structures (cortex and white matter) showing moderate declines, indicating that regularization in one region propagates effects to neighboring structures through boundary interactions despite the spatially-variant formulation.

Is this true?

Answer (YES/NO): NO